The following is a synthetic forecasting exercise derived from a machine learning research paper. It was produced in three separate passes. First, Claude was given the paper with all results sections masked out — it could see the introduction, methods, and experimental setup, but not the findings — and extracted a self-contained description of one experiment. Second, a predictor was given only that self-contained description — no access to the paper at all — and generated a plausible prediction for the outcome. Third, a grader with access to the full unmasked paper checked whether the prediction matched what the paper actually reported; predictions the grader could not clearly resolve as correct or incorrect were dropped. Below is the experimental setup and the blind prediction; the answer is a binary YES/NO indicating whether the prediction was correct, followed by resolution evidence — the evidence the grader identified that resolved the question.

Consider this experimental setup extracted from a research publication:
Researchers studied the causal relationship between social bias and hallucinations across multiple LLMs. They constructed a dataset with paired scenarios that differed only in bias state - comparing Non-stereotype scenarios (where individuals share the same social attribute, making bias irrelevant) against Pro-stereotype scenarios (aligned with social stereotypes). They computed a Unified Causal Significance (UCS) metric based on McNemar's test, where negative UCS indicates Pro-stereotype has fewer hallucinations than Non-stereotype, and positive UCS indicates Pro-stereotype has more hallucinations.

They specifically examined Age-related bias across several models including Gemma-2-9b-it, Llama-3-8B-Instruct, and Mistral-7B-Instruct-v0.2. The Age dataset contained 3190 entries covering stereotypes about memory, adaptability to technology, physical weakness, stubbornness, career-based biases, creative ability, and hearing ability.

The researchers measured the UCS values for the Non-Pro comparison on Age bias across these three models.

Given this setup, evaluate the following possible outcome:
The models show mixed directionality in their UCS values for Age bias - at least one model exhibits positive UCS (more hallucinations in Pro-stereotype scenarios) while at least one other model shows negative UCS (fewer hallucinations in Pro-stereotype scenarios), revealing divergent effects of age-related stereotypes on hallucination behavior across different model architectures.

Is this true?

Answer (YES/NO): NO